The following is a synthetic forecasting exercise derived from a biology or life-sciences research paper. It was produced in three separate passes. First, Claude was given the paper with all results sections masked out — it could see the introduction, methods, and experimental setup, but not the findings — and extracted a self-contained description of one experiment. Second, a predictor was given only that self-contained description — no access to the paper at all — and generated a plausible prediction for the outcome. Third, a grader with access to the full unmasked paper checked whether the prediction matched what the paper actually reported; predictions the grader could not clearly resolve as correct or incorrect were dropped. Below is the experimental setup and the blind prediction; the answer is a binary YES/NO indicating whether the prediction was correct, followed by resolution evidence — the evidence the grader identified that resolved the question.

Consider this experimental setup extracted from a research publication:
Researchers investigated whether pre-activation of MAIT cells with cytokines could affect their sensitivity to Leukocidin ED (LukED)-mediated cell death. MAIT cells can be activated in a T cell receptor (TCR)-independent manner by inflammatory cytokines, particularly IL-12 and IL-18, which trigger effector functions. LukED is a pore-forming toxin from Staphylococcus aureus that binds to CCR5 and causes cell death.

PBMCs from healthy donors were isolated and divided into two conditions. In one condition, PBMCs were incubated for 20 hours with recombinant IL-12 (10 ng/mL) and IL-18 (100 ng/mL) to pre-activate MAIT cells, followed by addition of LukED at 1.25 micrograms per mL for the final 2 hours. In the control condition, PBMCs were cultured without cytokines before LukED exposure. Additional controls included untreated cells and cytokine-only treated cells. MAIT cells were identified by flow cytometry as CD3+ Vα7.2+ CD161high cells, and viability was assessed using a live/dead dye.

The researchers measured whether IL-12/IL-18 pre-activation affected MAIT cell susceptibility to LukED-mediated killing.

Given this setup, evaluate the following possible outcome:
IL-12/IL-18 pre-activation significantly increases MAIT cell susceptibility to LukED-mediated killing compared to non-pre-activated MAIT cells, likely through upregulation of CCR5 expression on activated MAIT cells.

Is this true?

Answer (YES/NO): NO